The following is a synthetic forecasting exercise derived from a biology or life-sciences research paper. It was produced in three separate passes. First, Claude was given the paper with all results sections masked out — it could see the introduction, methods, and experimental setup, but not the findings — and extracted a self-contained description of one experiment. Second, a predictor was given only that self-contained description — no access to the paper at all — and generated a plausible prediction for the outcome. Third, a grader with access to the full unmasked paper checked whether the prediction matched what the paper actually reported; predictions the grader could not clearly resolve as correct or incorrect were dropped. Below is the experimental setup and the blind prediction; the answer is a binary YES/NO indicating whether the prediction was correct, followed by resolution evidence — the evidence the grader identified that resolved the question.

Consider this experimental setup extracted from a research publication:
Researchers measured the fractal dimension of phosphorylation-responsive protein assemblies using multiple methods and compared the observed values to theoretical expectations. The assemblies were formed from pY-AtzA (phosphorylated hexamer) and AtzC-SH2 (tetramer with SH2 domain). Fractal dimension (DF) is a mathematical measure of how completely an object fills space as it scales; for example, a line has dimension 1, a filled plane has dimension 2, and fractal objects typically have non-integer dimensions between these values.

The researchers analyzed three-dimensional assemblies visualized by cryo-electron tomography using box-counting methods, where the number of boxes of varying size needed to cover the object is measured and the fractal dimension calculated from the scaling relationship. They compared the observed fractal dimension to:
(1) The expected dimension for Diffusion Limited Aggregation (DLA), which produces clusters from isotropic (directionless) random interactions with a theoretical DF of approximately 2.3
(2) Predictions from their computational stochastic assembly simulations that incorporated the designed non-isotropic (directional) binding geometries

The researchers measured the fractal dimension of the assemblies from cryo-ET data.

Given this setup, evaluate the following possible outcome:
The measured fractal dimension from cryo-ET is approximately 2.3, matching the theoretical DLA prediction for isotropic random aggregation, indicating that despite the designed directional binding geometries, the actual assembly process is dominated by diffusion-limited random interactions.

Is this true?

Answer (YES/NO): NO